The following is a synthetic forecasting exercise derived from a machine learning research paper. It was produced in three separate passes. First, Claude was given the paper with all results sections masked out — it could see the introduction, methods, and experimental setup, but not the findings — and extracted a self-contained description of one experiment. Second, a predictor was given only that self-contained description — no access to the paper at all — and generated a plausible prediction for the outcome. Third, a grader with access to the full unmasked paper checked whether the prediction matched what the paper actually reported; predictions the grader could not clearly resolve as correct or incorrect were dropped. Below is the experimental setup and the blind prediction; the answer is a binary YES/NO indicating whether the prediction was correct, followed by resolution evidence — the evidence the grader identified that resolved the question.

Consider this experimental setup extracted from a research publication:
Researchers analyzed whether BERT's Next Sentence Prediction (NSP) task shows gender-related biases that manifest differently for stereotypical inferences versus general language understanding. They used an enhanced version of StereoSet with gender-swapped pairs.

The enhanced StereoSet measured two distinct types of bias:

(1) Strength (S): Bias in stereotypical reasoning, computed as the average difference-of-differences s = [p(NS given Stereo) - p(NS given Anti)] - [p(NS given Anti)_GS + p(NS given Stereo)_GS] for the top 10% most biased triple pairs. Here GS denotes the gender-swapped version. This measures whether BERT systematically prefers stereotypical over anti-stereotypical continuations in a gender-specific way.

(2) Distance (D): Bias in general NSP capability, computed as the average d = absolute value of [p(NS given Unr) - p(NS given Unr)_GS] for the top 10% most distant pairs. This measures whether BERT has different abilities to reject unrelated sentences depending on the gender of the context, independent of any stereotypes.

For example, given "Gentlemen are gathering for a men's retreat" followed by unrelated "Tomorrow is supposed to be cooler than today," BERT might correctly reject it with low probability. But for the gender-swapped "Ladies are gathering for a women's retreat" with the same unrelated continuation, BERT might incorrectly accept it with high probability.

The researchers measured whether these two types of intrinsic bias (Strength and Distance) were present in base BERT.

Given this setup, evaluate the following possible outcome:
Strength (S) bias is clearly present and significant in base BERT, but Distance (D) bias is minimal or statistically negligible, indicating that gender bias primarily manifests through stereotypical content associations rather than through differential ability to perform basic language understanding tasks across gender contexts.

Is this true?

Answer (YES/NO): NO